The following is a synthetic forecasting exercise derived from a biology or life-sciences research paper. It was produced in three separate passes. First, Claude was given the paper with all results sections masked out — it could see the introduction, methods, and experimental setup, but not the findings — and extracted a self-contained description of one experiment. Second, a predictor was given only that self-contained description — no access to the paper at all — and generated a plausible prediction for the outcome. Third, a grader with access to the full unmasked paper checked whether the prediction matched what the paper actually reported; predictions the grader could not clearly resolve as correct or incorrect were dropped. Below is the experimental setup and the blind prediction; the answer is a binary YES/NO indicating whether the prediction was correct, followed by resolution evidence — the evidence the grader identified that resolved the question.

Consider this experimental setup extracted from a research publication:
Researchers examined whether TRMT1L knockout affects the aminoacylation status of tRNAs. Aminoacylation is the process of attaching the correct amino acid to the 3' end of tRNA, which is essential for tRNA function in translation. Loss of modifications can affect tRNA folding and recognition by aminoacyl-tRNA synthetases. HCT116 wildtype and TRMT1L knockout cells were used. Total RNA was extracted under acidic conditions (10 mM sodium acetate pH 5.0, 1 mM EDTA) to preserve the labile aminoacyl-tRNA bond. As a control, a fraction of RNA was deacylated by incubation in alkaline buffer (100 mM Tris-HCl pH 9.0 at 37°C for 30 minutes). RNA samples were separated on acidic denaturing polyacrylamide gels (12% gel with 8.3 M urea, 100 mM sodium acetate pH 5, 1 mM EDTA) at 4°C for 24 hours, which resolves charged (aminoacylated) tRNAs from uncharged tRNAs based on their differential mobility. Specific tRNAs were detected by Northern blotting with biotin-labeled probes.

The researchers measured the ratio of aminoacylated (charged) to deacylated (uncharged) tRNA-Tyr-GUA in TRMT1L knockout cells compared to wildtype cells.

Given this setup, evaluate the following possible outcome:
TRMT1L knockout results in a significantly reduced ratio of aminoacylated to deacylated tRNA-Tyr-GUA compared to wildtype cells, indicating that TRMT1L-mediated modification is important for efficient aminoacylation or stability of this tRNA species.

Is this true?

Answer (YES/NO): NO